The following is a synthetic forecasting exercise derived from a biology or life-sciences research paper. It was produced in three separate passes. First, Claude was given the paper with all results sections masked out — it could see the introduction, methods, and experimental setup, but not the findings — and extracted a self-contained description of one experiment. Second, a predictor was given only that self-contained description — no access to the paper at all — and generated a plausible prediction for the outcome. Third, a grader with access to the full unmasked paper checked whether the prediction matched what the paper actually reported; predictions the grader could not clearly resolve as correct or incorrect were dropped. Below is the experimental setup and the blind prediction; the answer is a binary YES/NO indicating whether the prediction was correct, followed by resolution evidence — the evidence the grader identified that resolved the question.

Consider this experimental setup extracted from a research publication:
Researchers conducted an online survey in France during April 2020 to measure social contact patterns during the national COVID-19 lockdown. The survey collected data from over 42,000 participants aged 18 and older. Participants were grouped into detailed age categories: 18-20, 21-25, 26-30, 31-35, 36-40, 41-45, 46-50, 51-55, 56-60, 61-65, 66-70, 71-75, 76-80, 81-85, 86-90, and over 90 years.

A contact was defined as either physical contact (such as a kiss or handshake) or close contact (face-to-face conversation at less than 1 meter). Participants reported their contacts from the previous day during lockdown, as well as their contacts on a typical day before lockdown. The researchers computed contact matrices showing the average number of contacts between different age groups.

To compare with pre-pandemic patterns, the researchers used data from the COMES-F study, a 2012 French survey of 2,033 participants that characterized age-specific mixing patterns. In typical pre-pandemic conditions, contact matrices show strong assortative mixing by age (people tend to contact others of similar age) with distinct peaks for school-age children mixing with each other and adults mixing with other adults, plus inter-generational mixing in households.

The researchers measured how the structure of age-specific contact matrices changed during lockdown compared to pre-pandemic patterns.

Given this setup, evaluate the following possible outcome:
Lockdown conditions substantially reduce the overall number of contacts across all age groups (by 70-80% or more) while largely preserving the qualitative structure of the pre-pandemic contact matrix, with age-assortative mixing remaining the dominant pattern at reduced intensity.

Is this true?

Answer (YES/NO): YES